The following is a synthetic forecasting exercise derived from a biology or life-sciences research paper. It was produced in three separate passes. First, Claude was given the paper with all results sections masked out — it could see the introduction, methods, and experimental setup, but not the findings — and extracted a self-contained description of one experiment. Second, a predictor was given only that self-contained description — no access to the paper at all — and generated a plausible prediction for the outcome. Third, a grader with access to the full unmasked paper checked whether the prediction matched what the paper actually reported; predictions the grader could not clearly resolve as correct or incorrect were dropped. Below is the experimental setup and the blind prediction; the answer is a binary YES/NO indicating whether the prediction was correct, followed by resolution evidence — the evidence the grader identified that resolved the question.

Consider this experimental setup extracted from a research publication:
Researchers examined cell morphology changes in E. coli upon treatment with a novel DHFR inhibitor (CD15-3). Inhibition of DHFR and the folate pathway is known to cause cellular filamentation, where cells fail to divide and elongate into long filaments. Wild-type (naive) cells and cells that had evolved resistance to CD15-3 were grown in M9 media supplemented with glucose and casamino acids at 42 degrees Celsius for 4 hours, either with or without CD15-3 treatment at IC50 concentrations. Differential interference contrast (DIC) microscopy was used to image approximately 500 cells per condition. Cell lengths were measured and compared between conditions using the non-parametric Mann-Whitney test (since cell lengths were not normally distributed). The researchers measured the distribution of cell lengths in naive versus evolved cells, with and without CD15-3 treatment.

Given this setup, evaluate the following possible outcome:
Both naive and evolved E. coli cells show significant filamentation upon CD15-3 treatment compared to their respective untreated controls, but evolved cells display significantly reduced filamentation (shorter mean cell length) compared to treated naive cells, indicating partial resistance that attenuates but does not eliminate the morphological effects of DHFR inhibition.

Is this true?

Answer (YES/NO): NO